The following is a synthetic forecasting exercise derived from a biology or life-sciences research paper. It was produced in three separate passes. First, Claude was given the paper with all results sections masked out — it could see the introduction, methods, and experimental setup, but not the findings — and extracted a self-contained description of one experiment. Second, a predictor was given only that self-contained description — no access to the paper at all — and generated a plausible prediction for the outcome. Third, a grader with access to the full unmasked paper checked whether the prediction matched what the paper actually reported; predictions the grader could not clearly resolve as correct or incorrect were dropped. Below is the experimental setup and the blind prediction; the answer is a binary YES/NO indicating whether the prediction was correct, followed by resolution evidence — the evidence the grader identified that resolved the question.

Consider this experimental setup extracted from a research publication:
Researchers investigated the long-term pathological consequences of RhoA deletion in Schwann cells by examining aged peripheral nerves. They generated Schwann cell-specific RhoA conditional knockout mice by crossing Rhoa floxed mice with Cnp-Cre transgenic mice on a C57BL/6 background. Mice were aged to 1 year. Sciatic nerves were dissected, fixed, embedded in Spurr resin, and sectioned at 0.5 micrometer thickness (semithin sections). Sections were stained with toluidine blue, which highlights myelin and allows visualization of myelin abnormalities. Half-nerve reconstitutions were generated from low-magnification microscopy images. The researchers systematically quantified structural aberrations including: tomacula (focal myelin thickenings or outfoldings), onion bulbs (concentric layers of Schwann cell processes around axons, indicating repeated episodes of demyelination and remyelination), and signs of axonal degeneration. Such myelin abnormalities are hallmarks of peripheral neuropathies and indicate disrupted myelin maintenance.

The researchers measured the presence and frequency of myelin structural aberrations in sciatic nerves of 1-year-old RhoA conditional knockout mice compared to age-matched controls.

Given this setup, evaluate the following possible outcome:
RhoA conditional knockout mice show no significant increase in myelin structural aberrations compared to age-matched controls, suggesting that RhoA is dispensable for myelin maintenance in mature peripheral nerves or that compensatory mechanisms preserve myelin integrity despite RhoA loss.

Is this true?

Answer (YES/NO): NO